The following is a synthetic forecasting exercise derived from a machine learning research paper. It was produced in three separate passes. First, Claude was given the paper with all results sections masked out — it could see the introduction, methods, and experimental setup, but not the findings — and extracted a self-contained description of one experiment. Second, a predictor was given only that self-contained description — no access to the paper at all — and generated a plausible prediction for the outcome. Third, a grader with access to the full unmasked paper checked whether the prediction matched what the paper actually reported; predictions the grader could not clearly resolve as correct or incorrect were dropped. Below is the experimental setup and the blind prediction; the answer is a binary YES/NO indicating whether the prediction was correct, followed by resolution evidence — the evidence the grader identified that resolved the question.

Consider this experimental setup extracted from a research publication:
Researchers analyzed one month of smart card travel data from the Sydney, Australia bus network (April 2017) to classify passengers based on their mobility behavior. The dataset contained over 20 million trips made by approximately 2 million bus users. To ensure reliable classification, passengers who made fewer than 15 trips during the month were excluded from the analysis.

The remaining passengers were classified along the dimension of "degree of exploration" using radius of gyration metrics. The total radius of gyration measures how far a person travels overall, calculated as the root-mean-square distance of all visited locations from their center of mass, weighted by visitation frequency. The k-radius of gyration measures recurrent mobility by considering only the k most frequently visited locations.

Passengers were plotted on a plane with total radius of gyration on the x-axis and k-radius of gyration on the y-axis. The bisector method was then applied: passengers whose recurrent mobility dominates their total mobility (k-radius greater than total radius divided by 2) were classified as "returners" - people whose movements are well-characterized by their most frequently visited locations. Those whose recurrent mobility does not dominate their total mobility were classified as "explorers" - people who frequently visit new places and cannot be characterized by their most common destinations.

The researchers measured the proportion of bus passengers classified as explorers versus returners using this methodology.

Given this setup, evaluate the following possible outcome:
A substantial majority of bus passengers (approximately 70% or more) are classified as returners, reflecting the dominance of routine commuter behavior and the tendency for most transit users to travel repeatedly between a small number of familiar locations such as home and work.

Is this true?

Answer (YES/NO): NO